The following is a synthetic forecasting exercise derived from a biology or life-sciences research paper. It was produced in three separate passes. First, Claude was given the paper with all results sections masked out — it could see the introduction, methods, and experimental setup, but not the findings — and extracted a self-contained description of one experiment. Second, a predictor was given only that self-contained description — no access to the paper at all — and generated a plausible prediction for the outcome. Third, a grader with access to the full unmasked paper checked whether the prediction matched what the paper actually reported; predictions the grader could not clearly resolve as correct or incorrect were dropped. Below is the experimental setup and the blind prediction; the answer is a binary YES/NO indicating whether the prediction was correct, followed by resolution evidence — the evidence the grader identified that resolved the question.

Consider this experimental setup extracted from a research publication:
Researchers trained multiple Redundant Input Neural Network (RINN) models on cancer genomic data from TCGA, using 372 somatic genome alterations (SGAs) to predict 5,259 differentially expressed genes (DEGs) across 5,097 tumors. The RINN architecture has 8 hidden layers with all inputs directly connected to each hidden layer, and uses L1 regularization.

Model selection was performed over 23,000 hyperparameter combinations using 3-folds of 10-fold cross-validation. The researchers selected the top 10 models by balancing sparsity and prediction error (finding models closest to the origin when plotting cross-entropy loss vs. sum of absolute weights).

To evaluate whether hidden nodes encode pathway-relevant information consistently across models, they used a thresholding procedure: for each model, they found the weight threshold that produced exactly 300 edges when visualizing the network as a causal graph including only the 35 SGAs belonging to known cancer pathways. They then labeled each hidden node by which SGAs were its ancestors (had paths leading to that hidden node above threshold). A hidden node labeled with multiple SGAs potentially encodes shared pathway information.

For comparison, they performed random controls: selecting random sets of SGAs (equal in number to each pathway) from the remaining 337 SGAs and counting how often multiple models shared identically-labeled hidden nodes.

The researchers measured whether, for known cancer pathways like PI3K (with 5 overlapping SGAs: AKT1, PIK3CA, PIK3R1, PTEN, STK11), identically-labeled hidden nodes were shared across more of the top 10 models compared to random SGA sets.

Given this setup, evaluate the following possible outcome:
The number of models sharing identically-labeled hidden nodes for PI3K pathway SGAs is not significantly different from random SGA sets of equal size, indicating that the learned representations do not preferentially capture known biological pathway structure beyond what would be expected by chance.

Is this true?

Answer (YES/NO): NO